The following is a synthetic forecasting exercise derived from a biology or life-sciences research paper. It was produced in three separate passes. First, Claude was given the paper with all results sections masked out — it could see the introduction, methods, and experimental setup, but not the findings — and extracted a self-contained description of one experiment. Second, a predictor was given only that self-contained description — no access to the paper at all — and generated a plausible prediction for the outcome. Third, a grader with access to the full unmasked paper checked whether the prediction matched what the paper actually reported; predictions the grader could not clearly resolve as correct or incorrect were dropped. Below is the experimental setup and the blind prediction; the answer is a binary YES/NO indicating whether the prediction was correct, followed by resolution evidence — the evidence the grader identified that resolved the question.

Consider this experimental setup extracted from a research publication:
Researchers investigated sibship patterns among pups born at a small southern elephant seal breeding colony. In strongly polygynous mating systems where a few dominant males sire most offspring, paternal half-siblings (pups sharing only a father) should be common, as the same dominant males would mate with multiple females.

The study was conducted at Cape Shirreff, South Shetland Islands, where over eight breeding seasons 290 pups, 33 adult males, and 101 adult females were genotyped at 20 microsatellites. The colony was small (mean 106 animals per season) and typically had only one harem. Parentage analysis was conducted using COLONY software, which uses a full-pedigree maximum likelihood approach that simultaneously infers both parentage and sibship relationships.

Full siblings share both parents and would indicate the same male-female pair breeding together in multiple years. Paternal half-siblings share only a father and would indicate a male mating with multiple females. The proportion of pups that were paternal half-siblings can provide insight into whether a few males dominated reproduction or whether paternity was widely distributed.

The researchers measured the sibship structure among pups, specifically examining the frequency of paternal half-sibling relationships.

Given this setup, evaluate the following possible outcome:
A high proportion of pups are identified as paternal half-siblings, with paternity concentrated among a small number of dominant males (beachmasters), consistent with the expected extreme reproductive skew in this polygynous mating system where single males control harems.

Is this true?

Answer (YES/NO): NO